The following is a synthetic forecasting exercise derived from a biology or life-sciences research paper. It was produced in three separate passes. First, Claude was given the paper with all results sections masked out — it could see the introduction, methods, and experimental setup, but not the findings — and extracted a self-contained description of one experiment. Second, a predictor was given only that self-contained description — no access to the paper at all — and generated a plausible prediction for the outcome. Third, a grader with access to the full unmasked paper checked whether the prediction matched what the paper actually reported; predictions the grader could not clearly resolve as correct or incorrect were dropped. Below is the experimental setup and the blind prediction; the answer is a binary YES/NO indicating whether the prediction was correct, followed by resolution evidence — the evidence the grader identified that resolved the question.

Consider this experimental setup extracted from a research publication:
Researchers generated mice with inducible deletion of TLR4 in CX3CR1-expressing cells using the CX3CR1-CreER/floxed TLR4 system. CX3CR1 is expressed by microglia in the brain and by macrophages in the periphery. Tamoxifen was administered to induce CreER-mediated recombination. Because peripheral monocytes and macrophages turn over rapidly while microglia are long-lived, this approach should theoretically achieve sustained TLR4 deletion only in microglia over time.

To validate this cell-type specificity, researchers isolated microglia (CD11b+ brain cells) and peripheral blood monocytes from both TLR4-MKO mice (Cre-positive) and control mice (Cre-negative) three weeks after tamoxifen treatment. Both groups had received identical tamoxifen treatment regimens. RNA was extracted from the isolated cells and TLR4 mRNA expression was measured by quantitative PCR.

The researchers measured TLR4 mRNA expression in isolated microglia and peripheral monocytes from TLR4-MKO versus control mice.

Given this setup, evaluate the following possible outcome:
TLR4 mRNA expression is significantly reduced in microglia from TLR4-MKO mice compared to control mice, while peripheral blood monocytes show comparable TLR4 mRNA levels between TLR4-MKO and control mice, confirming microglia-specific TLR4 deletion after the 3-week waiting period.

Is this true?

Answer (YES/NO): YES